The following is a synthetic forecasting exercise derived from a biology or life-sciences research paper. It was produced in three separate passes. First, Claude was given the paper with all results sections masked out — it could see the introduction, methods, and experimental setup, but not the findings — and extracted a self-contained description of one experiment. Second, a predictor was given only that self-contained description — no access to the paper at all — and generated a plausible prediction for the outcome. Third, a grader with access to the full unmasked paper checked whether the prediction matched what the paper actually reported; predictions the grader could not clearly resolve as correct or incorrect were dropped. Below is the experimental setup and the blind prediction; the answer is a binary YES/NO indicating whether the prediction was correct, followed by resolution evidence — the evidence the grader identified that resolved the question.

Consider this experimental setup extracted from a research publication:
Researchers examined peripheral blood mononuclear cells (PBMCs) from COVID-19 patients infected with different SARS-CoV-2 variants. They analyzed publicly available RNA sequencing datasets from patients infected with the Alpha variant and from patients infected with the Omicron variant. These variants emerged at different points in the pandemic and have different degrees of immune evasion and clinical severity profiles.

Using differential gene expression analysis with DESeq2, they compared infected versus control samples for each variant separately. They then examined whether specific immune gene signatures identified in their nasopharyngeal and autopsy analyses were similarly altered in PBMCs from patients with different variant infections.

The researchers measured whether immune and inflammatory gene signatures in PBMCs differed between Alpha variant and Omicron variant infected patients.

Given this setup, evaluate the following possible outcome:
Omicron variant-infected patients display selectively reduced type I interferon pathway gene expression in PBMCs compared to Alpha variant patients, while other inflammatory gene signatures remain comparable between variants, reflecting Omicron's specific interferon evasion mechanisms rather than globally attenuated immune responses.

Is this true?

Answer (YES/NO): NO